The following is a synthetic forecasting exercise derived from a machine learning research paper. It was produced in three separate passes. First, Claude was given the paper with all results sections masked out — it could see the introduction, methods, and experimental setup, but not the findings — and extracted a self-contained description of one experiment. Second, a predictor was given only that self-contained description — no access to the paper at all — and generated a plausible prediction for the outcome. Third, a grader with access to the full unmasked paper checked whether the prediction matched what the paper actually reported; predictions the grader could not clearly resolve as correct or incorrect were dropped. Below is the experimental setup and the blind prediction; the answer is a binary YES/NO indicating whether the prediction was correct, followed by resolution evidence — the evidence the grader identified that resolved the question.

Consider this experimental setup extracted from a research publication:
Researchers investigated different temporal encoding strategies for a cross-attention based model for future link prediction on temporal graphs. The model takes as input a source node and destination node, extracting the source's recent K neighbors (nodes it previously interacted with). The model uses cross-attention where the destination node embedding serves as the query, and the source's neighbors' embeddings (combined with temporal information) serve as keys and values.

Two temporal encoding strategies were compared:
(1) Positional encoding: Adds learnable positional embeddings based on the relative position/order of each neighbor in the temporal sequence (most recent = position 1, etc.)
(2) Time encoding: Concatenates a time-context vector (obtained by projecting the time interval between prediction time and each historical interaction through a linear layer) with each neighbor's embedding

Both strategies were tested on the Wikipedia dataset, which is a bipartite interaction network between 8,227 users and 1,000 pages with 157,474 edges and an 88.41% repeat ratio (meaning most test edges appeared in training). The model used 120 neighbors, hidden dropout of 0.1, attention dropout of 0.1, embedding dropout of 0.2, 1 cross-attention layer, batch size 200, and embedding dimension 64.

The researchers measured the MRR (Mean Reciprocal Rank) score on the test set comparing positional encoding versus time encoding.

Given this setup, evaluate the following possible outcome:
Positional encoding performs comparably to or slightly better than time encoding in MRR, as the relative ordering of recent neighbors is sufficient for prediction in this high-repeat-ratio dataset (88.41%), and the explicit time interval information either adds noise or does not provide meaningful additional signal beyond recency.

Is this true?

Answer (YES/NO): NO